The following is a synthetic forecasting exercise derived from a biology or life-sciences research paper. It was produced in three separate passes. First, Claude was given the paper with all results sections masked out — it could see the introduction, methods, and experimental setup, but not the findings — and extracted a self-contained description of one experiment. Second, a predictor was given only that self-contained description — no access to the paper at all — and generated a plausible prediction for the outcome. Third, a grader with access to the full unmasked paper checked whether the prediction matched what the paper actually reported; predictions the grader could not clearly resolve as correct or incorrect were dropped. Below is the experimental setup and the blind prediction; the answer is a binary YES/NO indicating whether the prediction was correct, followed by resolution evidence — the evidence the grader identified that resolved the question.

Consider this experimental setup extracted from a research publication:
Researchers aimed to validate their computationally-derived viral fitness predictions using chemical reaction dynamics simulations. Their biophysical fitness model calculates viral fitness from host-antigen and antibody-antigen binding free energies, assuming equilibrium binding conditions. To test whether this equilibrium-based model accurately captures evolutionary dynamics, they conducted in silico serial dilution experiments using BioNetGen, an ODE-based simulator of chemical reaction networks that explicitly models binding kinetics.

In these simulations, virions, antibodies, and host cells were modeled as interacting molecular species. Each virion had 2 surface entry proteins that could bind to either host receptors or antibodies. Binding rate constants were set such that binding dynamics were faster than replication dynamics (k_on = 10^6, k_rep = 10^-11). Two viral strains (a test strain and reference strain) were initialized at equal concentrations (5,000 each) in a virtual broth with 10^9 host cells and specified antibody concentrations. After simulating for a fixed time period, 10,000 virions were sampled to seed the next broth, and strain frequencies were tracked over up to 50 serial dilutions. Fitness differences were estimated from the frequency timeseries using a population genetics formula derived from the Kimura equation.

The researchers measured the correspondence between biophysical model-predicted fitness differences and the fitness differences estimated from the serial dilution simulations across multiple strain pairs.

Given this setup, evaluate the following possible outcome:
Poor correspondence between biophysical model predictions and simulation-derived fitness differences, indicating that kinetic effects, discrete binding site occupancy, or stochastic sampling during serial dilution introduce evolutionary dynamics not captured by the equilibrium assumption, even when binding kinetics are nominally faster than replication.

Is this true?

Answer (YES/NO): NO